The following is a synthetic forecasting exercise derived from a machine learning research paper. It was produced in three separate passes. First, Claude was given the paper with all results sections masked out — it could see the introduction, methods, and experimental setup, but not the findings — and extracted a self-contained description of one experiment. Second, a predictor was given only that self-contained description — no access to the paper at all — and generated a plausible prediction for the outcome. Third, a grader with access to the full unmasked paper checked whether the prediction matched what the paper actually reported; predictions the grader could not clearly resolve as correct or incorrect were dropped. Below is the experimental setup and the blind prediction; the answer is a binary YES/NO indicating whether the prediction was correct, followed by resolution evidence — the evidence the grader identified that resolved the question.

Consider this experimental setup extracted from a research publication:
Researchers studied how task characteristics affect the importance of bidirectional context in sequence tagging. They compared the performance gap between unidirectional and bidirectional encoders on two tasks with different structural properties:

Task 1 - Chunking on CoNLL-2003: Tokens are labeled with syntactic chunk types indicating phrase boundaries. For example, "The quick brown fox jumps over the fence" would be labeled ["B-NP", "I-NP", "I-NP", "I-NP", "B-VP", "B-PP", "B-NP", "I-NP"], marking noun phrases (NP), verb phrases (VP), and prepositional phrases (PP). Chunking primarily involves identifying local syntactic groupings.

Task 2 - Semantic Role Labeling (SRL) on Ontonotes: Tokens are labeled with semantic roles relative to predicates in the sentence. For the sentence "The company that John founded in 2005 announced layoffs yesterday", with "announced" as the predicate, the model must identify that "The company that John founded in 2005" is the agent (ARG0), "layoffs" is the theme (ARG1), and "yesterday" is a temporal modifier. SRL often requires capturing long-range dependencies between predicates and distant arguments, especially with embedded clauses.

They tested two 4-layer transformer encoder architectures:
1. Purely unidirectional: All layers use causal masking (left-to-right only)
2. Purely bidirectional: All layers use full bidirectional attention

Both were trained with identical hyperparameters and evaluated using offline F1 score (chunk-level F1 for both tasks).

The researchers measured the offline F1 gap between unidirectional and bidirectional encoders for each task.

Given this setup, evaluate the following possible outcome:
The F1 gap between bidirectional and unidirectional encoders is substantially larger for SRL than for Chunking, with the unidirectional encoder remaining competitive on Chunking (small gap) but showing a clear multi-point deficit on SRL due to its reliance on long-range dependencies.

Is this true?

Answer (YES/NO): YES